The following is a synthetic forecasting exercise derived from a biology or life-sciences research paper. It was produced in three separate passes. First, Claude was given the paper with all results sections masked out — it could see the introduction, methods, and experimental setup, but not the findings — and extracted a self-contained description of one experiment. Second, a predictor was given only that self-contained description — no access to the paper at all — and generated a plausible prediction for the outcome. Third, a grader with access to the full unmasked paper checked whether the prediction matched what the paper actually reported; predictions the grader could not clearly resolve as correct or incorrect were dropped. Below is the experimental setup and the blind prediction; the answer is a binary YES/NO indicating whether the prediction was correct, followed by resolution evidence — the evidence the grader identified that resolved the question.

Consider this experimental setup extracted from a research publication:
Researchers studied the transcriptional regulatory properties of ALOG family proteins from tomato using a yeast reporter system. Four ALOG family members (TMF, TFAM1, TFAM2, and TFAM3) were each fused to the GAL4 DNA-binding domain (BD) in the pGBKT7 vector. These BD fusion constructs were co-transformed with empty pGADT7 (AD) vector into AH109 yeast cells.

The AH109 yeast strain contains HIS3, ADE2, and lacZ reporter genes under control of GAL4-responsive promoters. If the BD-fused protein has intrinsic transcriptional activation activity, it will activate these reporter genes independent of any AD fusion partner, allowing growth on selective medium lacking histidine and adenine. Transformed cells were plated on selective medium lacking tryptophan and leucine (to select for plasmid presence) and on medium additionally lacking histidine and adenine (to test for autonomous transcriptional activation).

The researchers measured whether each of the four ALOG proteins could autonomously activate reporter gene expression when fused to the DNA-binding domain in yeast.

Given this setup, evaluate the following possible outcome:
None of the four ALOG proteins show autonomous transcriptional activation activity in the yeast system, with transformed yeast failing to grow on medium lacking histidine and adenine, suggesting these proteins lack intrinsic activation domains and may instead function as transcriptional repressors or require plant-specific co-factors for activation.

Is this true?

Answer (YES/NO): NO